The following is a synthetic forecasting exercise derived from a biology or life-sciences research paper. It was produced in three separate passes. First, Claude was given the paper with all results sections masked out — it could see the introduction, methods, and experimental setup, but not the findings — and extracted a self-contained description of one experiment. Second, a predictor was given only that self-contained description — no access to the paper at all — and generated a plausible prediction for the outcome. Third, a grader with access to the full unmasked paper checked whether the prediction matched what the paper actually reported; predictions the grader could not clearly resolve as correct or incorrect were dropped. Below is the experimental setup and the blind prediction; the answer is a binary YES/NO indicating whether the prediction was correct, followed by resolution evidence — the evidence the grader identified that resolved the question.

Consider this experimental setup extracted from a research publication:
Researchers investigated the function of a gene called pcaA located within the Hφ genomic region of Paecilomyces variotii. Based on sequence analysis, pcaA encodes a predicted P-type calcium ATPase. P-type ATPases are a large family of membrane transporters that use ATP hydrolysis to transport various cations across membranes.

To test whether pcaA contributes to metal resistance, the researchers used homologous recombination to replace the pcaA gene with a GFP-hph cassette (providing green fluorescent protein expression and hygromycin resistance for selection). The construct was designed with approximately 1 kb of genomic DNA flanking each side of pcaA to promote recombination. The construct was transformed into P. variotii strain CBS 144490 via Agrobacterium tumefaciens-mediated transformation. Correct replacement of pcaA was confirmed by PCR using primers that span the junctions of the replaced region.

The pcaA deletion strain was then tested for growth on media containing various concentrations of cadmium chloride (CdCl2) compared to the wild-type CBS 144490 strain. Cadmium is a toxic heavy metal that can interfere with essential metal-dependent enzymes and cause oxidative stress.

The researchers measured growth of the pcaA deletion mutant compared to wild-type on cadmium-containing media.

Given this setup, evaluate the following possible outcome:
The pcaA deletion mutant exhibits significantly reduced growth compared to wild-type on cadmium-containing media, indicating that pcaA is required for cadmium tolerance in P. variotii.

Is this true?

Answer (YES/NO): YES